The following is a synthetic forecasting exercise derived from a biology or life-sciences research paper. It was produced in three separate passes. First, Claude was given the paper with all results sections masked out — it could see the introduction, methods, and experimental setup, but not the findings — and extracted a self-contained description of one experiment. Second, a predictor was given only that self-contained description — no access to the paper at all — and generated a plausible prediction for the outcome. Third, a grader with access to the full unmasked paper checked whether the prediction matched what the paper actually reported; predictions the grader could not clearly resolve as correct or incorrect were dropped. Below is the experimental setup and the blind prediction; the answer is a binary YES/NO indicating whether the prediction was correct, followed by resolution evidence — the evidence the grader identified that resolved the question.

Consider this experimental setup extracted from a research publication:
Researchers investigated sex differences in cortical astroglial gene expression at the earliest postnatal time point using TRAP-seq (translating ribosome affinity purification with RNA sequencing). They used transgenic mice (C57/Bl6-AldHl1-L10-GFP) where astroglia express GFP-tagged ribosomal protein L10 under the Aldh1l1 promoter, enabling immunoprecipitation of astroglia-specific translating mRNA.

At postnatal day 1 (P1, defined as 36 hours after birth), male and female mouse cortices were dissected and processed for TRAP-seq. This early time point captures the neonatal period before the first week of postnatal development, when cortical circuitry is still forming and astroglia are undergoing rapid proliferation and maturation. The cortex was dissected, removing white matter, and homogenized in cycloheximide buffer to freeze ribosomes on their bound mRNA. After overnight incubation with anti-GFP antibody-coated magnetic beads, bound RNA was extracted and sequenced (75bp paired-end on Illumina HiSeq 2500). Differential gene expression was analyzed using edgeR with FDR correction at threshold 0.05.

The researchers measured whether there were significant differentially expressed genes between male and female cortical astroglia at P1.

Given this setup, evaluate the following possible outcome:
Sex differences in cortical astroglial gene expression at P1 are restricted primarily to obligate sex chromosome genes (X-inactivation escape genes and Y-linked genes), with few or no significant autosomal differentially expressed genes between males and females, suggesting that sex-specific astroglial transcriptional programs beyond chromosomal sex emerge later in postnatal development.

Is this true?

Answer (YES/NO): NO